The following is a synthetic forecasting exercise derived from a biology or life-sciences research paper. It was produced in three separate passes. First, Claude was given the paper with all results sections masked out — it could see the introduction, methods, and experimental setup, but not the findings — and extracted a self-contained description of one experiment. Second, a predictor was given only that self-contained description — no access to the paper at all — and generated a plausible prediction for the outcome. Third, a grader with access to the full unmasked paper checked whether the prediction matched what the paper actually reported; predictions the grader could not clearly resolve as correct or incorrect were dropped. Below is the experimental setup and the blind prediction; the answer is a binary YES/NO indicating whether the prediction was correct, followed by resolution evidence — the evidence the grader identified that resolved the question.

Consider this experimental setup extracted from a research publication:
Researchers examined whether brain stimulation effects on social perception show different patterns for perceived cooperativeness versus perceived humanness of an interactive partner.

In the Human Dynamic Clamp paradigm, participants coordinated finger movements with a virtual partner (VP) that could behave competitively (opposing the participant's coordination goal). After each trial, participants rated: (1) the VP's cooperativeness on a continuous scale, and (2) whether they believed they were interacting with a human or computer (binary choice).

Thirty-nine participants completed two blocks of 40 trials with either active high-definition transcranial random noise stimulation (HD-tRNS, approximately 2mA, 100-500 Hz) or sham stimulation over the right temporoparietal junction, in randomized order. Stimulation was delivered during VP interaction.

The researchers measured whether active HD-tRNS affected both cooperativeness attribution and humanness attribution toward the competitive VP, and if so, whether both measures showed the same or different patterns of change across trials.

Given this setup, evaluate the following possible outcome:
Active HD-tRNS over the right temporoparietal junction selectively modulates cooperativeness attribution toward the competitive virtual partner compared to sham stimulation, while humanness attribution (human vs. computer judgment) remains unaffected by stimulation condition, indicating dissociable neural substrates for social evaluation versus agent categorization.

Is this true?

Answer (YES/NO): NO